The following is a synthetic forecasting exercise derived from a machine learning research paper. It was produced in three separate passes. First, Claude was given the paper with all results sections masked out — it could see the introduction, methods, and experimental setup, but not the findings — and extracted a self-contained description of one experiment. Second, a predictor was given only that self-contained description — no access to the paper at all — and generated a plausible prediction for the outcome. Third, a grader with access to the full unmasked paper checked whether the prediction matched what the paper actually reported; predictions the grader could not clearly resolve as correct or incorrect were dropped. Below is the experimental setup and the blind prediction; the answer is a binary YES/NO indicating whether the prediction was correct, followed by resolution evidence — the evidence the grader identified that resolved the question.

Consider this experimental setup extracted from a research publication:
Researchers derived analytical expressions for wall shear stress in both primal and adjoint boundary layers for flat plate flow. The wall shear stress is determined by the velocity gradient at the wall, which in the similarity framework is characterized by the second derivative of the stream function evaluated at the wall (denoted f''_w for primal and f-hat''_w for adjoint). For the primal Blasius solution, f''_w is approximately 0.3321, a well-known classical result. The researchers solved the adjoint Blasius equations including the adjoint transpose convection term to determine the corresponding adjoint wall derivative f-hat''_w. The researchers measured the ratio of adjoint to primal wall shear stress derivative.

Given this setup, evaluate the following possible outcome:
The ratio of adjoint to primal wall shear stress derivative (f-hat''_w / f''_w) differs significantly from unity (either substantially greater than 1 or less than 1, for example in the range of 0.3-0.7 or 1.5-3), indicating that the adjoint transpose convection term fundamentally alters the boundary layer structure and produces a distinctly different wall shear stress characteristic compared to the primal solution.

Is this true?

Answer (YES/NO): YES